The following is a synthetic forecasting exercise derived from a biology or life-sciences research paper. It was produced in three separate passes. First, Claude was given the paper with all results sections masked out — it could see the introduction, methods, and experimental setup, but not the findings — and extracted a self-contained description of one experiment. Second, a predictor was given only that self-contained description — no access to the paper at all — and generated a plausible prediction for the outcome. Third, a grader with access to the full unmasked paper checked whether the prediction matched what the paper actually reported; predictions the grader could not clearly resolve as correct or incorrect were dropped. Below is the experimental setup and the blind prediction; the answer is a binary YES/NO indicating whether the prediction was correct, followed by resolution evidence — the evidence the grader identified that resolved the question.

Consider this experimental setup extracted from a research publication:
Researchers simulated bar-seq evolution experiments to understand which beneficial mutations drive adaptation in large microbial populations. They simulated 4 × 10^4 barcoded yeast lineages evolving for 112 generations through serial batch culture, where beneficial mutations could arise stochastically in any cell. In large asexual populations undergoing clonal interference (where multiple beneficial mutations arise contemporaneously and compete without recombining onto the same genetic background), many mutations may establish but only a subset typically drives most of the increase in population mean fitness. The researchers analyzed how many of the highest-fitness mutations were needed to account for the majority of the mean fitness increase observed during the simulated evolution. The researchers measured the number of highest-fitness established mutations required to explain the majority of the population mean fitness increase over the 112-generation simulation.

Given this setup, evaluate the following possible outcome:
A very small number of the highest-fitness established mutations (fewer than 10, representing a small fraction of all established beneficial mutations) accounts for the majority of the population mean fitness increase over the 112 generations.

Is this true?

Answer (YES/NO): NO